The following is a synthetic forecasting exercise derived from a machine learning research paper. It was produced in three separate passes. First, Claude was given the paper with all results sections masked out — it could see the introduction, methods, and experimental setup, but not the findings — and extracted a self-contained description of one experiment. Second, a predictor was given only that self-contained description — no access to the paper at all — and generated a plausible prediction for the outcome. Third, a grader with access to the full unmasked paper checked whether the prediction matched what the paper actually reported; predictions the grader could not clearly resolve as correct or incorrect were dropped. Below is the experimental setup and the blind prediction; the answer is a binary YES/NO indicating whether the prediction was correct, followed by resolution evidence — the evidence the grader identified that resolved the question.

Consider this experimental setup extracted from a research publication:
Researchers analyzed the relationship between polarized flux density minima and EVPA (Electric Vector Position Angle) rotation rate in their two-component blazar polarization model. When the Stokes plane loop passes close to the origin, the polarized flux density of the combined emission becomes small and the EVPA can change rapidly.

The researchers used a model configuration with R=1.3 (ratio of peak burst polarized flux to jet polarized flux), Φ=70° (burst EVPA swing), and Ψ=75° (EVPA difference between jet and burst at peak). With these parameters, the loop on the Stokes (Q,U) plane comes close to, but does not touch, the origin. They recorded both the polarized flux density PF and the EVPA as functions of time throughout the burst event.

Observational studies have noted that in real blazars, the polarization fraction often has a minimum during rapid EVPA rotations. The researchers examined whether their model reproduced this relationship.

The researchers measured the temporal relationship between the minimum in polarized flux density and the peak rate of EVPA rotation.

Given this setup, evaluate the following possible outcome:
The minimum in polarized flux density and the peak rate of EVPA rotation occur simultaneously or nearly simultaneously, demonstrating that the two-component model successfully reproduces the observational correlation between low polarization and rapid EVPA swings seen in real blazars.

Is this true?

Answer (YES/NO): YES